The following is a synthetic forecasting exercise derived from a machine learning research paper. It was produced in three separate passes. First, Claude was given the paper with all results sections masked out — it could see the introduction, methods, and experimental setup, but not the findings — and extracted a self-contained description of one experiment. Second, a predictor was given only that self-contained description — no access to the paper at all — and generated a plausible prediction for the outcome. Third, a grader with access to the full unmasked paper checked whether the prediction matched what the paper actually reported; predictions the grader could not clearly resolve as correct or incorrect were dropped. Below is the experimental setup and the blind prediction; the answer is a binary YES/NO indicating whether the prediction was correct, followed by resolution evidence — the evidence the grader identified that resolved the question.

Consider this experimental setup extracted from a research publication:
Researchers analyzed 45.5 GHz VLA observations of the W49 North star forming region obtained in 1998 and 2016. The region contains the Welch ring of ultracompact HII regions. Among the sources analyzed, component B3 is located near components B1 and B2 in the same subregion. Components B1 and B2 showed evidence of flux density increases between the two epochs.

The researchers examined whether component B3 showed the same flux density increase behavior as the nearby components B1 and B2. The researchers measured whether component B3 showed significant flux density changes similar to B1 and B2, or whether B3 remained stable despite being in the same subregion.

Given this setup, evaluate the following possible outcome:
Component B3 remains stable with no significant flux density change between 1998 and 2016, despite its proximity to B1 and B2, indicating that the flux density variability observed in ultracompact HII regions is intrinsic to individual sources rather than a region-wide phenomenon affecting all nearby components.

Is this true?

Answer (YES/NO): YES